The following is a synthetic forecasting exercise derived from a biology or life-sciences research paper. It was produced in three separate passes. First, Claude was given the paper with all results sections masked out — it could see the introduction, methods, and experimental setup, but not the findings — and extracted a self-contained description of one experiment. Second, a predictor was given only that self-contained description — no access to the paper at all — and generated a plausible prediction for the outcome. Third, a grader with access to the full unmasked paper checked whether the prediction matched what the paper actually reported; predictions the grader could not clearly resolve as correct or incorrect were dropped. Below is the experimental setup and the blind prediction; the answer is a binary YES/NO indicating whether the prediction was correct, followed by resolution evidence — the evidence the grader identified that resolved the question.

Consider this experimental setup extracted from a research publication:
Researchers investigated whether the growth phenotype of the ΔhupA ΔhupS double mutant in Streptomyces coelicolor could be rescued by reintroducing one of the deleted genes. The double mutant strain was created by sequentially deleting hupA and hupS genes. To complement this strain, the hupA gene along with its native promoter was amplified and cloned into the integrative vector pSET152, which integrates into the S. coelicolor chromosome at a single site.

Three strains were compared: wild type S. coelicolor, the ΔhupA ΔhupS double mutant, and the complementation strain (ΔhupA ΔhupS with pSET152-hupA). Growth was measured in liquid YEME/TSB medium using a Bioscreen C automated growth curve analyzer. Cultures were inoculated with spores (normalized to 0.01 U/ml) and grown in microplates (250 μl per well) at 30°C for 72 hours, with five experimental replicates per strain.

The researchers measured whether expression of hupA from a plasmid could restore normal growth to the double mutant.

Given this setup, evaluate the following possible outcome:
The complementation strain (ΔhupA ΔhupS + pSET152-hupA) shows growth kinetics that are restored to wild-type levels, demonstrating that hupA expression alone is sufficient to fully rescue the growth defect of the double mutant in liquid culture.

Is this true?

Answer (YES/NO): NO